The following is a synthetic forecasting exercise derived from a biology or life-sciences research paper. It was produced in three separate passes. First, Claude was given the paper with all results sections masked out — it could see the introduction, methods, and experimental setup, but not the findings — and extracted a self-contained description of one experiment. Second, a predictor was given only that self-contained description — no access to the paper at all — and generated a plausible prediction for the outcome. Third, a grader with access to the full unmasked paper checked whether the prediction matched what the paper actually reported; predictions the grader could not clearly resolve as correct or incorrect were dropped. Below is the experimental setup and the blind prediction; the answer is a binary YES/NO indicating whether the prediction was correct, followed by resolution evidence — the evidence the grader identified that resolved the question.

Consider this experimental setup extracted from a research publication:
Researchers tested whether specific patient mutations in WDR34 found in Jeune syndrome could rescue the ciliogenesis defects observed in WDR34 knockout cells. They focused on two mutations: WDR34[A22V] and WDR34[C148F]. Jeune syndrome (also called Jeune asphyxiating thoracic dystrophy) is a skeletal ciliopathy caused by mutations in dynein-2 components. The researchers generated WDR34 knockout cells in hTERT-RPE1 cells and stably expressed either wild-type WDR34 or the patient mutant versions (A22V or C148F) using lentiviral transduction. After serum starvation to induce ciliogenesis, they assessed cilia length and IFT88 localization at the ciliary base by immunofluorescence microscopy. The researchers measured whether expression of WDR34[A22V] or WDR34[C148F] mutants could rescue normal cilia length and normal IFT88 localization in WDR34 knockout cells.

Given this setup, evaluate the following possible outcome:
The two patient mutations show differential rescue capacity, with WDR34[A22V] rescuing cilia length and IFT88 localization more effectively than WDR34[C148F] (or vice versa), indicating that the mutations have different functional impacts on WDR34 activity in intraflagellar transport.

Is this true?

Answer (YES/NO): NO